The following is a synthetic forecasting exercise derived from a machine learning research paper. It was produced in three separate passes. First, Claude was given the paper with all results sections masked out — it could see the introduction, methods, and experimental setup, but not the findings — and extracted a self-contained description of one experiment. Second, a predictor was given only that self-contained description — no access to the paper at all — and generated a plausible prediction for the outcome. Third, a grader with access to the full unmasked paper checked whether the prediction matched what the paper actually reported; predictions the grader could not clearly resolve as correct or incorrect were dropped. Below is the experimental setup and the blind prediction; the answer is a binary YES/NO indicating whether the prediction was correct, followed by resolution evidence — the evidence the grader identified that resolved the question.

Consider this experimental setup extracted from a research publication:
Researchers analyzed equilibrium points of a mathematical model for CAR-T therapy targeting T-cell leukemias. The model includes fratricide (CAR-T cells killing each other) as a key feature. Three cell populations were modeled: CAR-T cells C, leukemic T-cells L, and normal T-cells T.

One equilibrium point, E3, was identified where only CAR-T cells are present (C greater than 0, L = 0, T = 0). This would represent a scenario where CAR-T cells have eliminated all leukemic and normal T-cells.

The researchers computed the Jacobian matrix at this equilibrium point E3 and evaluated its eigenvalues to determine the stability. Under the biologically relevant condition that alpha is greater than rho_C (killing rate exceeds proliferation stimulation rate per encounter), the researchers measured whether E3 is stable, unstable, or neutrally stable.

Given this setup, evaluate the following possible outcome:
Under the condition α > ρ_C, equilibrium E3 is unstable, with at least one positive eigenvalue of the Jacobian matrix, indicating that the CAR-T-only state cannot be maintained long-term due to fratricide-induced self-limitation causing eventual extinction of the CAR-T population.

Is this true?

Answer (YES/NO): NO